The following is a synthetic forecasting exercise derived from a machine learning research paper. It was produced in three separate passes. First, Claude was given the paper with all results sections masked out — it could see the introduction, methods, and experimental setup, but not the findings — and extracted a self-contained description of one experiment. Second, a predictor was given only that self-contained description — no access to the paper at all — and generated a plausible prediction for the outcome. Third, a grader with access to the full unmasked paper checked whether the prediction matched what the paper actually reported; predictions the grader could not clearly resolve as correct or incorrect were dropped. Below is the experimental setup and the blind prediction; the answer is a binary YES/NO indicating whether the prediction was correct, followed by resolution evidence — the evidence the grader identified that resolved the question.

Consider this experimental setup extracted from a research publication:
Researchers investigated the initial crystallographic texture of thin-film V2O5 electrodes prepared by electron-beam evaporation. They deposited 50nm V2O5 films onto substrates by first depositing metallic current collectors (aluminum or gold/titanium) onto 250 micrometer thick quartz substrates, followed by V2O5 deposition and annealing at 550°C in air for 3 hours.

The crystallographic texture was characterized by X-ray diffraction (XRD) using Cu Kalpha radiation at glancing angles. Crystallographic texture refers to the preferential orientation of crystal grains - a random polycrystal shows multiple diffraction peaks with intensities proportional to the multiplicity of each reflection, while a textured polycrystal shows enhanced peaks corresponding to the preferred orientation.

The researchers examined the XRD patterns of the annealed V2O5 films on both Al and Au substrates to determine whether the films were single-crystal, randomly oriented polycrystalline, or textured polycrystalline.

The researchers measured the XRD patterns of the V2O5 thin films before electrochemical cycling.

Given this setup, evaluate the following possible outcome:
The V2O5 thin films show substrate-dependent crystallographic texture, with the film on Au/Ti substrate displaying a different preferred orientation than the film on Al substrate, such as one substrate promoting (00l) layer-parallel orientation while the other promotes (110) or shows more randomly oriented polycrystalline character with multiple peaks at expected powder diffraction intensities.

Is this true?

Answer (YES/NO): NO